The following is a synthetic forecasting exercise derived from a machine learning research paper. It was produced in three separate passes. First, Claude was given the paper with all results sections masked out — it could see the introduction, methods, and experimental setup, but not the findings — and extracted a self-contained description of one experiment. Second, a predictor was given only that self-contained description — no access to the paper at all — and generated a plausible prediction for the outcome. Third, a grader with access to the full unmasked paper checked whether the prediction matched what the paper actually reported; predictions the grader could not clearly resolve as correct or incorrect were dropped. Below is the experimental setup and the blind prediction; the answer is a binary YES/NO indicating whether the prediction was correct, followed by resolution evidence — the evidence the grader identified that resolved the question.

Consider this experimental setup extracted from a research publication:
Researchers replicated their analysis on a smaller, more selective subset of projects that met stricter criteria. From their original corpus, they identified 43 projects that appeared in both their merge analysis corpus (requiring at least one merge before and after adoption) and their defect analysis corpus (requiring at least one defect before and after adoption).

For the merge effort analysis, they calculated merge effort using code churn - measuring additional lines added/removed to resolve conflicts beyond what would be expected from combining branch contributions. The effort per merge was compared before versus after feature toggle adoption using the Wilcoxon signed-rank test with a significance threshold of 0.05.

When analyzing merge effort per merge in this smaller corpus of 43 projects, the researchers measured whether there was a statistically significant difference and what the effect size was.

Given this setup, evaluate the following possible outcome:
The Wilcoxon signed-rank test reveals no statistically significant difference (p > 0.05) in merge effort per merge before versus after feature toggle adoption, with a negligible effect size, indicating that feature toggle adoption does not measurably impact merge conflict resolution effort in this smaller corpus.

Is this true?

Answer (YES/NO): NO